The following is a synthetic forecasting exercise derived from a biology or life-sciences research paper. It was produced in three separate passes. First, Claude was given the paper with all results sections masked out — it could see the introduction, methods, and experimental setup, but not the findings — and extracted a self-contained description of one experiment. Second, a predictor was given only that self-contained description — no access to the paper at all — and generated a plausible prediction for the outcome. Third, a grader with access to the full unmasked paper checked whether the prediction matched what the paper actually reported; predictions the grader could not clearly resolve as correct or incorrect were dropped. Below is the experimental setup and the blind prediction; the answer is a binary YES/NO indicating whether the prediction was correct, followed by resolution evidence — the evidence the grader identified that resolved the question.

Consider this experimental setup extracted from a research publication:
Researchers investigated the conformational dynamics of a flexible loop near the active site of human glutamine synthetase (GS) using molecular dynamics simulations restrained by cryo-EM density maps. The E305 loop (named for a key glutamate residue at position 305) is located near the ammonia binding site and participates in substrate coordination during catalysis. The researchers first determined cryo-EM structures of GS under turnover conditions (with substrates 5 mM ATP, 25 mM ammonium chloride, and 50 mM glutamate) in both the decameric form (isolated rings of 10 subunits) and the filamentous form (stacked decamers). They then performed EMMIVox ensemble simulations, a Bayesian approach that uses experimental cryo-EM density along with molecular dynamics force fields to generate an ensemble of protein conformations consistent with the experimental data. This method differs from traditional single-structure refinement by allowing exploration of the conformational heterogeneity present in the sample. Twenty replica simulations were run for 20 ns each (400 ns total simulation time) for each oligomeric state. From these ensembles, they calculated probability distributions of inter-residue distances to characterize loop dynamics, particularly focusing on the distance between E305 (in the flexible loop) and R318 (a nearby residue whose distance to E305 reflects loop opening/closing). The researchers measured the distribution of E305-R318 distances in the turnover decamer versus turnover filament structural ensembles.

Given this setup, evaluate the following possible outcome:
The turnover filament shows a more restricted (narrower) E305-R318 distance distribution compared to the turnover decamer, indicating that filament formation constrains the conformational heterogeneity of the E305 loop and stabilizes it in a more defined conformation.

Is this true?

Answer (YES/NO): NO